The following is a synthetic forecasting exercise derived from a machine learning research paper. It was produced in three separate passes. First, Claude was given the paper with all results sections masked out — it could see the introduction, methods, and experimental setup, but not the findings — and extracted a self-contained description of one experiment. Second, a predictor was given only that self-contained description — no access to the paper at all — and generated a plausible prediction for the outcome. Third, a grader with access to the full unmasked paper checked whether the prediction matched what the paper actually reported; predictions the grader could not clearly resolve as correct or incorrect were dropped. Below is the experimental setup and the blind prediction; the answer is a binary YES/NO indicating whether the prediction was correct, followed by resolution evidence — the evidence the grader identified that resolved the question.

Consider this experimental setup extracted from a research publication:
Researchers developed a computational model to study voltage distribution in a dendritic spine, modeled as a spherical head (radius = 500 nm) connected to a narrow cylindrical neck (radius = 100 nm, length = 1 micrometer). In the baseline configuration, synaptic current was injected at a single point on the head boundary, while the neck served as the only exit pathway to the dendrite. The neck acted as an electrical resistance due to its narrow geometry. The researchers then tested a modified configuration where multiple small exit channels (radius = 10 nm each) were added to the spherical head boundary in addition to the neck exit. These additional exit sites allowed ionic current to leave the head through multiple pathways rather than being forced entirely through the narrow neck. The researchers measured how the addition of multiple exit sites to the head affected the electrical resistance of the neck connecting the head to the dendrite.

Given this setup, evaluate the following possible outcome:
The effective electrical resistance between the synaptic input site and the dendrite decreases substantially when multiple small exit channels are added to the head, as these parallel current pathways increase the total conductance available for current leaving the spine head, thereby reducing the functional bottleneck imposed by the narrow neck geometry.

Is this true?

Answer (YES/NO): NO